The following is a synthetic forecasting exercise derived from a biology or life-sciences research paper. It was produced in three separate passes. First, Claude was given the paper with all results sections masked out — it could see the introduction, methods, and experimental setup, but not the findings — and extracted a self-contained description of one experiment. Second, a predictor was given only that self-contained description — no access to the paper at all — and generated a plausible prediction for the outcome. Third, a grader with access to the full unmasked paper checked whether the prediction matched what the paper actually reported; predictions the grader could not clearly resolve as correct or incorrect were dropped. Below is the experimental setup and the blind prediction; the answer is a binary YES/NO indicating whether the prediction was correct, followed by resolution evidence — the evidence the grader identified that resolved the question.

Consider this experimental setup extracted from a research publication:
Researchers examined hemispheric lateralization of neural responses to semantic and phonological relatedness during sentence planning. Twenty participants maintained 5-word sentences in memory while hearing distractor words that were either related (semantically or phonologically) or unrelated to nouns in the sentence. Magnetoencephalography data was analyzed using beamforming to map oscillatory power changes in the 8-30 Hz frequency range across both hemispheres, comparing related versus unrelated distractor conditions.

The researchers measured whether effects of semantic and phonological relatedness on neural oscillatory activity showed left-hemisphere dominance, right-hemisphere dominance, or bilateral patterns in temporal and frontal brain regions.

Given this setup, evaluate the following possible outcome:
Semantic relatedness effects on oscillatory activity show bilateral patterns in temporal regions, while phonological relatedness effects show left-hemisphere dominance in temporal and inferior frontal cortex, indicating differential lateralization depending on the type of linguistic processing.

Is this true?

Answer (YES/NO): YES